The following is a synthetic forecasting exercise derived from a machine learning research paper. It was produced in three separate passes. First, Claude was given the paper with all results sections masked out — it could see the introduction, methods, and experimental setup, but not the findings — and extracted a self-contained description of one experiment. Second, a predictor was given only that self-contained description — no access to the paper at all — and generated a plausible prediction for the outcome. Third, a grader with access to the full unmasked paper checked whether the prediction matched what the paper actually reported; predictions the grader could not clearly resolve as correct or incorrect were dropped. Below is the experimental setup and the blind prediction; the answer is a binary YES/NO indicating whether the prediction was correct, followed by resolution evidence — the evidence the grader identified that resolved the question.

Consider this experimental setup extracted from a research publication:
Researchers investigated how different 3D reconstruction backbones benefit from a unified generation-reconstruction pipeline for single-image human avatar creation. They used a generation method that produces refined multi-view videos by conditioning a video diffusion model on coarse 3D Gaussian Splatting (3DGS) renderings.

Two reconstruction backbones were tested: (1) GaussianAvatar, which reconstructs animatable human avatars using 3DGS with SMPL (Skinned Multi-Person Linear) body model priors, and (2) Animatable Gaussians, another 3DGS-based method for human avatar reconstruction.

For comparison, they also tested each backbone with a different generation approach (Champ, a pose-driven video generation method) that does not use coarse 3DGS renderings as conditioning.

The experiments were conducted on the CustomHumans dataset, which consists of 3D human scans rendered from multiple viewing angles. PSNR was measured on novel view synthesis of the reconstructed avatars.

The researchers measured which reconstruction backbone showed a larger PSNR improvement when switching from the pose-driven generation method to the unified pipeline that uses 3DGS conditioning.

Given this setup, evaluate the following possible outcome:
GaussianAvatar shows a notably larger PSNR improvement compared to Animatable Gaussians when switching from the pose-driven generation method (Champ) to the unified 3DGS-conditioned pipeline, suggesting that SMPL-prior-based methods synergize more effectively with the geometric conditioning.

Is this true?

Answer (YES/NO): NO